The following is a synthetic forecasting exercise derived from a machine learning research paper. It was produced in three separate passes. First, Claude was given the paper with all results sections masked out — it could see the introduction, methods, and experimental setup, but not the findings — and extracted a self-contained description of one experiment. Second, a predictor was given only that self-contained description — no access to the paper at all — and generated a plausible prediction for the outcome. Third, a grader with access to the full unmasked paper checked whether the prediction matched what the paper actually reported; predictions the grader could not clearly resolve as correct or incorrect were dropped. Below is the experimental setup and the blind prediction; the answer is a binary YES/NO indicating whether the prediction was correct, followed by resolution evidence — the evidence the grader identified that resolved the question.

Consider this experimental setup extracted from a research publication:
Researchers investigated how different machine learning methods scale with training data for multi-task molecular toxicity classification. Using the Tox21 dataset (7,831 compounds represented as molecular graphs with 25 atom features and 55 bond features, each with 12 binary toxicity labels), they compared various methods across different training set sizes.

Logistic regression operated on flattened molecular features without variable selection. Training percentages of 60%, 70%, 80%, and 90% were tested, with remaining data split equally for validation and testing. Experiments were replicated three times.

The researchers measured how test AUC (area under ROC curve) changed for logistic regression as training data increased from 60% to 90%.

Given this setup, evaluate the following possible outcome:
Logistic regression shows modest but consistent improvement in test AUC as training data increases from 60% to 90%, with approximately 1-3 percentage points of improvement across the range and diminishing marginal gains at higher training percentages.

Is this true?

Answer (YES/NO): NO